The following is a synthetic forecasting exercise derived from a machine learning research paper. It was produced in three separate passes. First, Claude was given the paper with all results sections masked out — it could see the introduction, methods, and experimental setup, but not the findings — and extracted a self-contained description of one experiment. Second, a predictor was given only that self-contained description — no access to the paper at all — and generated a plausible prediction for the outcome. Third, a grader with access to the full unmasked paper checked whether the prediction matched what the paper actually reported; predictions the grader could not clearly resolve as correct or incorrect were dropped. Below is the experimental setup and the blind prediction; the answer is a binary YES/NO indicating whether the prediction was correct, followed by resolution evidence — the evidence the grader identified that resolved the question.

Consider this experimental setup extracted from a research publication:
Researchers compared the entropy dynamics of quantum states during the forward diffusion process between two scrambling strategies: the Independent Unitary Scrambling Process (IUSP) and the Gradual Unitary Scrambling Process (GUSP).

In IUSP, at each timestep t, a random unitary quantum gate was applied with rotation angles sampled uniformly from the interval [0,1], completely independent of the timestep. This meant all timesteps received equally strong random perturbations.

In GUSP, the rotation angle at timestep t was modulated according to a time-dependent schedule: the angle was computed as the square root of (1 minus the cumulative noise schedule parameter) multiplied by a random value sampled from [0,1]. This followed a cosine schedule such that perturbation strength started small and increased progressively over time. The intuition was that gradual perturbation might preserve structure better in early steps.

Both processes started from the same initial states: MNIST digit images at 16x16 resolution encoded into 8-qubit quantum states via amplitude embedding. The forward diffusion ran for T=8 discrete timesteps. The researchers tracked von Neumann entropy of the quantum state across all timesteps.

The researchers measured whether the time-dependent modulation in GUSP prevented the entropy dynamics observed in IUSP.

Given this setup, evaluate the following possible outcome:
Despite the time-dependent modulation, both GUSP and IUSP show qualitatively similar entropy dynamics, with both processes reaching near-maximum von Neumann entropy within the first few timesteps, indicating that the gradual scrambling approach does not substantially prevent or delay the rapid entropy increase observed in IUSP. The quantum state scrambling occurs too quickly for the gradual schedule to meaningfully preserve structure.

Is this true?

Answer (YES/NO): NO